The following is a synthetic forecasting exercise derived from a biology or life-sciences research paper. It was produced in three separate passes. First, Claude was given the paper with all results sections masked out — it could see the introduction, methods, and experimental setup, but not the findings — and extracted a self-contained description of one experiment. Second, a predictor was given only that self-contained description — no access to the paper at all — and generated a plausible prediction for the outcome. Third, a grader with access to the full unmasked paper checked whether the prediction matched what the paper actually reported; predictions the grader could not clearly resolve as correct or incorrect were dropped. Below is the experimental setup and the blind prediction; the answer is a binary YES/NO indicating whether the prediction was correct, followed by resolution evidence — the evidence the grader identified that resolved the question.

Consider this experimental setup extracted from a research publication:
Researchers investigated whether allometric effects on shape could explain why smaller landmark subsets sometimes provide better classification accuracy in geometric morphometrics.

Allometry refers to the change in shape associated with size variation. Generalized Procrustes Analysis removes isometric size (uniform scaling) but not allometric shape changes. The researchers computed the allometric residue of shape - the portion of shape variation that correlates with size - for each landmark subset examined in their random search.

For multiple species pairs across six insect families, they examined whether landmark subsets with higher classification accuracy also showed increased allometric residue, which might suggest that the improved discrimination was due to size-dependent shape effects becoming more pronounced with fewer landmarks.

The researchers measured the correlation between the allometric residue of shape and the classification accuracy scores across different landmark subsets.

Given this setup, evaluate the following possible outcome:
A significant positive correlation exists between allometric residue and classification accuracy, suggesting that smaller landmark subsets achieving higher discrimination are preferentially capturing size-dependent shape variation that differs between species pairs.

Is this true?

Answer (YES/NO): NO